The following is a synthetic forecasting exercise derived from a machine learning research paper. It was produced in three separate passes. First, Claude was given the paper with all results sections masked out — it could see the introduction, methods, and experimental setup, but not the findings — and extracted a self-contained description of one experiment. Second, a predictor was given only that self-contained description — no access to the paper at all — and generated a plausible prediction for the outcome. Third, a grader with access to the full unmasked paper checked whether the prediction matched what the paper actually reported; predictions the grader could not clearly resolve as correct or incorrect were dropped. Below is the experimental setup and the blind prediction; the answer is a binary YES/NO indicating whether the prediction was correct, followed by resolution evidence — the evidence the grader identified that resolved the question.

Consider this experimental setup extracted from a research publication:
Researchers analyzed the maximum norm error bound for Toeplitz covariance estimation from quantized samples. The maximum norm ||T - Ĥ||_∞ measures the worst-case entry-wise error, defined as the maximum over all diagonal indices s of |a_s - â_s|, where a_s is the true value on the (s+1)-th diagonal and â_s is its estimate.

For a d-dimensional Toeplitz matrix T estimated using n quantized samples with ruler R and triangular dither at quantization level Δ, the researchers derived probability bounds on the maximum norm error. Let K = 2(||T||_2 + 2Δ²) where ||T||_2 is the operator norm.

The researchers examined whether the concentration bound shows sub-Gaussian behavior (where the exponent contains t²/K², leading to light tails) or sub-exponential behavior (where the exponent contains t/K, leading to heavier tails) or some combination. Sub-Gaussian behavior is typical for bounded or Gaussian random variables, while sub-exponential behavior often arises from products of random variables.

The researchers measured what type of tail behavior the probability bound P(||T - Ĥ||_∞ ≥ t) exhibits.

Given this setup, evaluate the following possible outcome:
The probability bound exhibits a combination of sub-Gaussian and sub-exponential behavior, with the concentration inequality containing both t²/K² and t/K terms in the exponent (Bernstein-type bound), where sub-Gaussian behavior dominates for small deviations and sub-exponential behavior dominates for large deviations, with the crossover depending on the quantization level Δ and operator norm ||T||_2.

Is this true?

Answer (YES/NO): YES